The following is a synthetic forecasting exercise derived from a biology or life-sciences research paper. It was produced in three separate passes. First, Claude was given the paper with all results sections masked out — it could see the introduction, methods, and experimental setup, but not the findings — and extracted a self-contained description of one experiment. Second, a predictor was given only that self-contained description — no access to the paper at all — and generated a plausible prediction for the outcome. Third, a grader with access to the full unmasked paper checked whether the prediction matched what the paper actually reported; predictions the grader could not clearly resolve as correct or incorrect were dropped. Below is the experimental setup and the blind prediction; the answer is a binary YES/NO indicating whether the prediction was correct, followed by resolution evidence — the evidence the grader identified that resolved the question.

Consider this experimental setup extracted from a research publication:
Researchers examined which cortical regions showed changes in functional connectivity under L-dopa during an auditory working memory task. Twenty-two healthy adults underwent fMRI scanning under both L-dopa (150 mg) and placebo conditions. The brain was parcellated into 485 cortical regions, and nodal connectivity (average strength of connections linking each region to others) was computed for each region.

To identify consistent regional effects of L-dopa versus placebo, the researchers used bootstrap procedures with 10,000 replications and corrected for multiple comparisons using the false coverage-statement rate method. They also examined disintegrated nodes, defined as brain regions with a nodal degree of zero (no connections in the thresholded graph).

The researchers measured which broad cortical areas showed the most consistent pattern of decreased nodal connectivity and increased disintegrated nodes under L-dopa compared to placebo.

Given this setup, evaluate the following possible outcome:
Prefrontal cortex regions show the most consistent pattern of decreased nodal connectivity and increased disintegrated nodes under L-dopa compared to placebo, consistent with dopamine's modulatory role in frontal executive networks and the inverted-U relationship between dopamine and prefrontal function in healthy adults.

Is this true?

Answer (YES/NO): NO